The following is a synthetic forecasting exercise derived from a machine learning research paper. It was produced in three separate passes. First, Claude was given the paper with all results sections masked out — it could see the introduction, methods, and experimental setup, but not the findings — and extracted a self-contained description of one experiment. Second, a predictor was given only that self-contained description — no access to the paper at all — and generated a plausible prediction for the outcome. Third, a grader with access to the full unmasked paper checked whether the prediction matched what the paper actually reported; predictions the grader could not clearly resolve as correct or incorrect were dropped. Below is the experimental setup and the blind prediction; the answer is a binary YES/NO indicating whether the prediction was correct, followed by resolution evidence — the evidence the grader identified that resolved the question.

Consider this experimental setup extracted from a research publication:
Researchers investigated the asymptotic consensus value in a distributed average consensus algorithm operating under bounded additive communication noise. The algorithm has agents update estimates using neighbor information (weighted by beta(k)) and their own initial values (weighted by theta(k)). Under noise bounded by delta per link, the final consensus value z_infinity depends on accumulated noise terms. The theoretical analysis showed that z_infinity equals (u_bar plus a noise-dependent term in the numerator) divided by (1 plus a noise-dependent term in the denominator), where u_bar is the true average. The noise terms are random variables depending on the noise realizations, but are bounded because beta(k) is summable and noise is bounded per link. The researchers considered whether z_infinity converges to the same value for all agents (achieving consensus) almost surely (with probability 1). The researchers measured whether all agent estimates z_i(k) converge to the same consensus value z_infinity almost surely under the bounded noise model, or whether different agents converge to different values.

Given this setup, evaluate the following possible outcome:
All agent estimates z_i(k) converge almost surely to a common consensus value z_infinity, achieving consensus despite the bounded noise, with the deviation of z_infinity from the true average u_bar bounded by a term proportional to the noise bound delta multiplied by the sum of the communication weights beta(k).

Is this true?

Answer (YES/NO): NO